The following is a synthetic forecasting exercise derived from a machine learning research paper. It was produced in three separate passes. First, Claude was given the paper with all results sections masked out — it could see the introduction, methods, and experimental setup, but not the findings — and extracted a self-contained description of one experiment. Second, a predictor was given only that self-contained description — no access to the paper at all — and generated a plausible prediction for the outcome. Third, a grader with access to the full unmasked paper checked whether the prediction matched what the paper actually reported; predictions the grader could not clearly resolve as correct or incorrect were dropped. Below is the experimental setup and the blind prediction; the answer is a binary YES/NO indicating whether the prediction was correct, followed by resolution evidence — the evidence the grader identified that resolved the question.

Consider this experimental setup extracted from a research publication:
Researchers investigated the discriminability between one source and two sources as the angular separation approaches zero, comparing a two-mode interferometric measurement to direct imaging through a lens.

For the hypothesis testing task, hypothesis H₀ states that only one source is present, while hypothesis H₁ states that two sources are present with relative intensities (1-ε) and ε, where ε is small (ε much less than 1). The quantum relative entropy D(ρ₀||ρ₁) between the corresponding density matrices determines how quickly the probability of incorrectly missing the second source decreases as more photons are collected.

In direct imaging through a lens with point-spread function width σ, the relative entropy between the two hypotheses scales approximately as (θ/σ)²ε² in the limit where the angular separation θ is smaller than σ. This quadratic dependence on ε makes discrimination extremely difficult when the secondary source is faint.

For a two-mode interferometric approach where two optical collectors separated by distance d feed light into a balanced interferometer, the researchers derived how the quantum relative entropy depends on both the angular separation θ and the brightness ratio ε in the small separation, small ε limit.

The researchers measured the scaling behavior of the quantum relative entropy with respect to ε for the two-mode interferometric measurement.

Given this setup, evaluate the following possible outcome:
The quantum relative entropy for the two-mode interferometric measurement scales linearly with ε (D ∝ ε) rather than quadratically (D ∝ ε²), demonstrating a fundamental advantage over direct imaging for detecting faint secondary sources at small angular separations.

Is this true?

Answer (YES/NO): YES